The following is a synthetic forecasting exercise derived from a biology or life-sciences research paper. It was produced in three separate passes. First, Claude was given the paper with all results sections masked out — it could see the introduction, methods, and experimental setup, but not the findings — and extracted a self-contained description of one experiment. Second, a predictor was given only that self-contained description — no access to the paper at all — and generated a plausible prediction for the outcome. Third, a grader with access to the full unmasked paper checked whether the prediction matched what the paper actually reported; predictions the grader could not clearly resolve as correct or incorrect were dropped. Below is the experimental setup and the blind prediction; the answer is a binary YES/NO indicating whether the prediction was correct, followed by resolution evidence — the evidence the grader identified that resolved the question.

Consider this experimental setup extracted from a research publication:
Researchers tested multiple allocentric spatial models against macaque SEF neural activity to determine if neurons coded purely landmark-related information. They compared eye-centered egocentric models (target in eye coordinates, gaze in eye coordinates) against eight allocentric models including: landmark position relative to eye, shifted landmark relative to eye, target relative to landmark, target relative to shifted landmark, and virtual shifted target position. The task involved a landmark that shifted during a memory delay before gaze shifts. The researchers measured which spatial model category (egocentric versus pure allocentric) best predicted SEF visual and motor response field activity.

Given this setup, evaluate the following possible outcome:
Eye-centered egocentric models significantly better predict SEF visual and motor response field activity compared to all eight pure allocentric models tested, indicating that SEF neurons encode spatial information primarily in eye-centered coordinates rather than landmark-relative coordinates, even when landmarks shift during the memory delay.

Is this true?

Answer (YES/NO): YES